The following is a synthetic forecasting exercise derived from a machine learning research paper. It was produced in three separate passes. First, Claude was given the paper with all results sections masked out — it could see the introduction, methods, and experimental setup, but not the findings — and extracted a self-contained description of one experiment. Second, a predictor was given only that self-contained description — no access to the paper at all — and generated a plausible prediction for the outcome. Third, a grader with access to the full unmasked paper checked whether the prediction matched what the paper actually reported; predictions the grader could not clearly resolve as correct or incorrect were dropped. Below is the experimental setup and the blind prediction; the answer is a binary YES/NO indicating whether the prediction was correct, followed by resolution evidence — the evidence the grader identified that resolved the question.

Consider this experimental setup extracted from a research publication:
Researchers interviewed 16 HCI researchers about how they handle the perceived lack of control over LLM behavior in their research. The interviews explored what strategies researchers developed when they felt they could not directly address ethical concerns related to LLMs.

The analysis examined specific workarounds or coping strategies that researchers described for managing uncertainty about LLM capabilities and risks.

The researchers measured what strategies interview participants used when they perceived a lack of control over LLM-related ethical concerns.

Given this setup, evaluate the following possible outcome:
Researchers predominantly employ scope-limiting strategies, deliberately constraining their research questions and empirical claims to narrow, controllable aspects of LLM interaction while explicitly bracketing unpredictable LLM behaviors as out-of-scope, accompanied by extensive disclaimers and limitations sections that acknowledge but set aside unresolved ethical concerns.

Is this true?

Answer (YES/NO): NO